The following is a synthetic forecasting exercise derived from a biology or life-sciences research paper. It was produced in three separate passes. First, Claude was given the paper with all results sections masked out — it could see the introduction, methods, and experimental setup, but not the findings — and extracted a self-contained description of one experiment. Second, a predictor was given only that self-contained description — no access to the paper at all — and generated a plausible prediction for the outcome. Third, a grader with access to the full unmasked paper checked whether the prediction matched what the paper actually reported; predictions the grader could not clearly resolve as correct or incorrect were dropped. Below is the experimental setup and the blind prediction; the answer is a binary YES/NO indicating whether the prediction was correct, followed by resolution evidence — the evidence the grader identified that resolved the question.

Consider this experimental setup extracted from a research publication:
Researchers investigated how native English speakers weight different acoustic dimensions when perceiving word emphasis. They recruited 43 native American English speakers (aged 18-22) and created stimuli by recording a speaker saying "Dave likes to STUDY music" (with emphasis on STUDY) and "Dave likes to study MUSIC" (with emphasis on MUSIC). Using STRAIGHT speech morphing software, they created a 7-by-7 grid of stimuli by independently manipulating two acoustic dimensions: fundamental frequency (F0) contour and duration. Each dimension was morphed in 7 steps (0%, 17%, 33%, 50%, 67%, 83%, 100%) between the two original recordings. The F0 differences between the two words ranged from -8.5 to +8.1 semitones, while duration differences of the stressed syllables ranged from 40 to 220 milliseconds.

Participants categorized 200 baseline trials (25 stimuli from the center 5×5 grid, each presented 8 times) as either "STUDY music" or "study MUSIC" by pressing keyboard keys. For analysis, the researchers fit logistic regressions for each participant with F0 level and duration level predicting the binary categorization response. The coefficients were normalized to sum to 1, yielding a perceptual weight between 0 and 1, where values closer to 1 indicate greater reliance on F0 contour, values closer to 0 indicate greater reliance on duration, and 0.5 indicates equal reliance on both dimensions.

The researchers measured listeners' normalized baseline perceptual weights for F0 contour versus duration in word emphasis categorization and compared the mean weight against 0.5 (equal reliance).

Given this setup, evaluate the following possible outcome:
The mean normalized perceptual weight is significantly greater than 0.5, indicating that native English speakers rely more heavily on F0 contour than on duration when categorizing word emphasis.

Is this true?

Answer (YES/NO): YES